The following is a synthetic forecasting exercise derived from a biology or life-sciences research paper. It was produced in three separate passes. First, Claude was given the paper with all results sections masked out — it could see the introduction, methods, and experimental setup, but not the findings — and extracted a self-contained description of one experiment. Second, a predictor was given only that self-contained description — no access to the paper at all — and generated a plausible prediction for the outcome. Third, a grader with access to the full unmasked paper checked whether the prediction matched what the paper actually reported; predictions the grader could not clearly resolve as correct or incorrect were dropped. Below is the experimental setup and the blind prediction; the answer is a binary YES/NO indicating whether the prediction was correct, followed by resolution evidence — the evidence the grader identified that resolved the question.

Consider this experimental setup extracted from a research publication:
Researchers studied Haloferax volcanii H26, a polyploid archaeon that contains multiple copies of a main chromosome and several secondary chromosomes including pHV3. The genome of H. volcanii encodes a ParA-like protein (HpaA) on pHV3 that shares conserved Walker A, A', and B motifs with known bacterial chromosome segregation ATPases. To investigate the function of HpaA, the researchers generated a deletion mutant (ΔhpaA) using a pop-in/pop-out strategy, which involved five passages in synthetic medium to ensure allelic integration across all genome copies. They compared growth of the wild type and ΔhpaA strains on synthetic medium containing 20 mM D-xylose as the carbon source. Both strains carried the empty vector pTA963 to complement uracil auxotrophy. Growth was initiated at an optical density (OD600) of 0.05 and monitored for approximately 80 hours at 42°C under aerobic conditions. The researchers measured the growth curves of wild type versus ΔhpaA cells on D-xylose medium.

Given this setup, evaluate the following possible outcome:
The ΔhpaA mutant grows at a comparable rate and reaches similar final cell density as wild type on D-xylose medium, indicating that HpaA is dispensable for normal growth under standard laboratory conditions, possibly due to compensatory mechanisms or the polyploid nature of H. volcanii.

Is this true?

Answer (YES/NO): NO